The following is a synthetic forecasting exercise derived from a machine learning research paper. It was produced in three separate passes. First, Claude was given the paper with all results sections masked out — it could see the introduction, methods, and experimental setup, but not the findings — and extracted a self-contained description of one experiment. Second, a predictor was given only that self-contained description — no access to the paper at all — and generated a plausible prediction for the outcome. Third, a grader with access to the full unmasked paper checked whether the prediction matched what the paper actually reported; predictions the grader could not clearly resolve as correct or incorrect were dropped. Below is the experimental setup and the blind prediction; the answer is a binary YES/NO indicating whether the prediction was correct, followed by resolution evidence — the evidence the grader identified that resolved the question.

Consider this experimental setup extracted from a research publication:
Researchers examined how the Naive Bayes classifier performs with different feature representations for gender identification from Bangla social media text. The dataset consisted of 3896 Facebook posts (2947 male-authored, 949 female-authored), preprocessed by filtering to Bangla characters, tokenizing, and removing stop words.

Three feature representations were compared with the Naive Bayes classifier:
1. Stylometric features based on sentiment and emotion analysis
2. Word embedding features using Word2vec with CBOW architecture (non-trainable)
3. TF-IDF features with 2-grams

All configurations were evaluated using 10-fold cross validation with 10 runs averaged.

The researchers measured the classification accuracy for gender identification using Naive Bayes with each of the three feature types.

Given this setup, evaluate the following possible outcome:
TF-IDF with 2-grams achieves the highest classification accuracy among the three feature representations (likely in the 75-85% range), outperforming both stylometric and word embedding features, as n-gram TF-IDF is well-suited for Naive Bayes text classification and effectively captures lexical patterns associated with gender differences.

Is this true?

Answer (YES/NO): YES